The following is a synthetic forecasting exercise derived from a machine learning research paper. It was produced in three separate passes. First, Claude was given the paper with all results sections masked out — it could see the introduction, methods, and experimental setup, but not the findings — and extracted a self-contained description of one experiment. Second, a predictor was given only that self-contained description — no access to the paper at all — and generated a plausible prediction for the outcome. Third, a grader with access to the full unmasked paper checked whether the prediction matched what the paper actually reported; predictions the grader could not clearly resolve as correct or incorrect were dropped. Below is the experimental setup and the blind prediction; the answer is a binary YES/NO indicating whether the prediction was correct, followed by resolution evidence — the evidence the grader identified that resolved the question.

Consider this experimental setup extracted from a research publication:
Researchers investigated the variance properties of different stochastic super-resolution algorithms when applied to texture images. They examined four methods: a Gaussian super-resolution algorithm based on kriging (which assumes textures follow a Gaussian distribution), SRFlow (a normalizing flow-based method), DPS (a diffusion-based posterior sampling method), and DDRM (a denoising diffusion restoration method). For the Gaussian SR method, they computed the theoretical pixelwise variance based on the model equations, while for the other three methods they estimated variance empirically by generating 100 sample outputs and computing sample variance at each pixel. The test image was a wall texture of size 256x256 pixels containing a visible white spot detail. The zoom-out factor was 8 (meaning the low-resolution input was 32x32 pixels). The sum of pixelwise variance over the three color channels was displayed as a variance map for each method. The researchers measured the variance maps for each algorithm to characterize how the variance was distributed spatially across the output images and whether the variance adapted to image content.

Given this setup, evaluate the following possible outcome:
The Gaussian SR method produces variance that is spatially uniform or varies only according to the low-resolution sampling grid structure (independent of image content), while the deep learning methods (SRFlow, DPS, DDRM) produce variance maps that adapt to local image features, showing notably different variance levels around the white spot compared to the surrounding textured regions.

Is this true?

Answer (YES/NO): NO